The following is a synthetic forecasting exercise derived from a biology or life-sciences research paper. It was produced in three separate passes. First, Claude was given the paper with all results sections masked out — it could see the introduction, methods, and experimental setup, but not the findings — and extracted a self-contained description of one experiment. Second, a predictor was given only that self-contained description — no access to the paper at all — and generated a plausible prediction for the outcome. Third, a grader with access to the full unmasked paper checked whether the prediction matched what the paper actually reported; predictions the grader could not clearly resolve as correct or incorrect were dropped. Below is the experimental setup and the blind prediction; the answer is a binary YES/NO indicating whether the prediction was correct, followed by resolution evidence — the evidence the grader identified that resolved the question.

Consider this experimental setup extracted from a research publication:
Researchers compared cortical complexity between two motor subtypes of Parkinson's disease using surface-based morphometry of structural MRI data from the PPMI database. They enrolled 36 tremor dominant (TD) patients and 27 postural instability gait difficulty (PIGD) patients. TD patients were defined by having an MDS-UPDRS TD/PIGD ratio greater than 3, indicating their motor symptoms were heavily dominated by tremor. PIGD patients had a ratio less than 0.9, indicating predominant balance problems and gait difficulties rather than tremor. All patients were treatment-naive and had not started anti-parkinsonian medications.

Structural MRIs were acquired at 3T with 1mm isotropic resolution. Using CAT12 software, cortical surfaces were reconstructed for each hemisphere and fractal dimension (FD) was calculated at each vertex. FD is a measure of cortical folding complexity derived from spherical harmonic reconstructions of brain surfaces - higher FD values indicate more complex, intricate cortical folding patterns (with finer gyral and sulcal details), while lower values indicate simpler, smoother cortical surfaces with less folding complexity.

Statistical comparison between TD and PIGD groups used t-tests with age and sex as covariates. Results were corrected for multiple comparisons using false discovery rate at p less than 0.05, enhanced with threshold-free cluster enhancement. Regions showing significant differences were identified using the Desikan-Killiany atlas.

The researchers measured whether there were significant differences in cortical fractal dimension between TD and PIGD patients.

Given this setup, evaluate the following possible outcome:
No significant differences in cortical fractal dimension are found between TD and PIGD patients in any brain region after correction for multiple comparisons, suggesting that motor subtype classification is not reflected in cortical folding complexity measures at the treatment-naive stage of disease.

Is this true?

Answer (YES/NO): NO